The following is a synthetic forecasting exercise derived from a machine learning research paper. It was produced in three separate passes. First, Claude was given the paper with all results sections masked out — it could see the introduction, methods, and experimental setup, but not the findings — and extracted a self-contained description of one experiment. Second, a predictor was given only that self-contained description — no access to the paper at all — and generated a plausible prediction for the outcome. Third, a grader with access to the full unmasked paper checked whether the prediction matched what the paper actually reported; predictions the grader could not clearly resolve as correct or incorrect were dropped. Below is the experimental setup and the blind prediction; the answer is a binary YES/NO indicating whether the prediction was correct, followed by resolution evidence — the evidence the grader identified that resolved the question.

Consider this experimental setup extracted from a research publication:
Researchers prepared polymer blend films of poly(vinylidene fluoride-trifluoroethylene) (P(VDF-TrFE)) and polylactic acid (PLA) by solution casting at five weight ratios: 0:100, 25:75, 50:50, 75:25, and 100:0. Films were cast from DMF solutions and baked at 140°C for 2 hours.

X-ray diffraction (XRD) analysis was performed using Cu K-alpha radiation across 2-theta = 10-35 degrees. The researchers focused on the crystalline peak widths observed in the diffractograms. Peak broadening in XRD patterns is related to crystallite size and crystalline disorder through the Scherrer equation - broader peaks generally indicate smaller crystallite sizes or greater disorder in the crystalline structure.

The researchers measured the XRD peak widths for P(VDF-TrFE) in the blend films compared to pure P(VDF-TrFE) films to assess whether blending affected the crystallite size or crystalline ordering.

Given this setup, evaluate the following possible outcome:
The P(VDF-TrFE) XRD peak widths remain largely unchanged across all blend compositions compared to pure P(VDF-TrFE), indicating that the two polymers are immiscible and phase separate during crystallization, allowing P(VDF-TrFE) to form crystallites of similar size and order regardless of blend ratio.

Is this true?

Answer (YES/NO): NO